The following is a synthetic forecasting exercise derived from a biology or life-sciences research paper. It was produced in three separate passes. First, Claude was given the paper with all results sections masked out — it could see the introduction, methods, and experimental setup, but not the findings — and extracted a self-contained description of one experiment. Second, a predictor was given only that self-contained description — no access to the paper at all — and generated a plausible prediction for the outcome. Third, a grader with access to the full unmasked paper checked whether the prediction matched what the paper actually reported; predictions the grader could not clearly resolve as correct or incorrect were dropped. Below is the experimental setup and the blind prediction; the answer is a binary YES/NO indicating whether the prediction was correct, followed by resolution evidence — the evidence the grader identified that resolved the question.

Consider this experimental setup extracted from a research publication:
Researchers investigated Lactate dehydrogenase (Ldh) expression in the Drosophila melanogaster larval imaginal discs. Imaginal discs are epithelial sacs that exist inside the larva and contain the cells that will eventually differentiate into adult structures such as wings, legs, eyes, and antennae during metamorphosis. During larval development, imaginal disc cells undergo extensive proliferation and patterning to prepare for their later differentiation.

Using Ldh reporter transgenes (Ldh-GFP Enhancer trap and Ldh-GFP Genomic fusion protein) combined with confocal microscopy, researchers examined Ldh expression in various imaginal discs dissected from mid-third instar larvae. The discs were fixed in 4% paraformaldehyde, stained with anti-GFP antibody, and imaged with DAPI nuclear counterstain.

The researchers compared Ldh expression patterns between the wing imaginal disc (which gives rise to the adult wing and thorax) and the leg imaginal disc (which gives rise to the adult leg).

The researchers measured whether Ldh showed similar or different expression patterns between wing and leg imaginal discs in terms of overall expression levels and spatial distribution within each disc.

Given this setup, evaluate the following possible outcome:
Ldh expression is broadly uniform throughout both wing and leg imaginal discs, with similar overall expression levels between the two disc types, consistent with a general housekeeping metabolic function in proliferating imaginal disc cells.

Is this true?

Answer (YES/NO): NO